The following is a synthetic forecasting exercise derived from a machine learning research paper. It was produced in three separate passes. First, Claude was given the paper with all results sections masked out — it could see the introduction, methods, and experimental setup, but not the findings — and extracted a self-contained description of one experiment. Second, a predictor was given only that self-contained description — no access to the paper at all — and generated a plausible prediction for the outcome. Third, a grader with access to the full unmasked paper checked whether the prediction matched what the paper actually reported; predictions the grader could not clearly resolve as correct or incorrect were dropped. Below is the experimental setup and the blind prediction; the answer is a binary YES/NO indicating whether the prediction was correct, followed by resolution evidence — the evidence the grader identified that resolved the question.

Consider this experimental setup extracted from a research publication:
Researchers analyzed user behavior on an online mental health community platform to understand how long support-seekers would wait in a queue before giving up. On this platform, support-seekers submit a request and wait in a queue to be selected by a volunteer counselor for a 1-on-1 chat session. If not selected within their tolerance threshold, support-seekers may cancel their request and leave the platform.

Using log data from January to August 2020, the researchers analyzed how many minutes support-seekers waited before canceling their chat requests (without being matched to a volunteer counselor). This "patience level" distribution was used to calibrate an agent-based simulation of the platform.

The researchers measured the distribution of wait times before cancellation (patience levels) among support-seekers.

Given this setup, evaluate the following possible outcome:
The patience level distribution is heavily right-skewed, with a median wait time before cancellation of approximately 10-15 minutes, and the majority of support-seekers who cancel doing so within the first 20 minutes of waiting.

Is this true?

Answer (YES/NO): NO